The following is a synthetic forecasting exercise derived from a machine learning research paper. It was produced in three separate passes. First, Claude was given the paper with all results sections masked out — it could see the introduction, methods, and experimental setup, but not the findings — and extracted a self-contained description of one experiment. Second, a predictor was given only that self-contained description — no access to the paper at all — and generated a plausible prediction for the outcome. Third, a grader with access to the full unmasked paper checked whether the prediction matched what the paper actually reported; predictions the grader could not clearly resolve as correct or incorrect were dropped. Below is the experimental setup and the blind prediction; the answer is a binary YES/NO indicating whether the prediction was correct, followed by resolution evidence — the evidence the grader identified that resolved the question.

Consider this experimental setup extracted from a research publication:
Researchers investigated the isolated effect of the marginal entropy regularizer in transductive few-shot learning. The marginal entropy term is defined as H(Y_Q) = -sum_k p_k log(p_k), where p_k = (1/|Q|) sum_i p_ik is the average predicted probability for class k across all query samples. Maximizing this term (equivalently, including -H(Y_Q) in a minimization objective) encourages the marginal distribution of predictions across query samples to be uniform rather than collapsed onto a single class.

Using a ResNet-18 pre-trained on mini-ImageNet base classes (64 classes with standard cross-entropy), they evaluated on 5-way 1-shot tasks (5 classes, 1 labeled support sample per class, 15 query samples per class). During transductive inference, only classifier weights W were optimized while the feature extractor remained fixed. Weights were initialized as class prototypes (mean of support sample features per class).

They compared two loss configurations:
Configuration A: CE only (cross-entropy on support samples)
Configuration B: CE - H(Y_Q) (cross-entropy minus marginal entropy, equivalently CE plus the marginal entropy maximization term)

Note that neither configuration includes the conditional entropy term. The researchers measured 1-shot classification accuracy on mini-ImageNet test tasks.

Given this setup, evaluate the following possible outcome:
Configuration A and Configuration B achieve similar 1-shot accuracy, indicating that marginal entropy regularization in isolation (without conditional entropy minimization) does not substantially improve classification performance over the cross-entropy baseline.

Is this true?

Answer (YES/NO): NO